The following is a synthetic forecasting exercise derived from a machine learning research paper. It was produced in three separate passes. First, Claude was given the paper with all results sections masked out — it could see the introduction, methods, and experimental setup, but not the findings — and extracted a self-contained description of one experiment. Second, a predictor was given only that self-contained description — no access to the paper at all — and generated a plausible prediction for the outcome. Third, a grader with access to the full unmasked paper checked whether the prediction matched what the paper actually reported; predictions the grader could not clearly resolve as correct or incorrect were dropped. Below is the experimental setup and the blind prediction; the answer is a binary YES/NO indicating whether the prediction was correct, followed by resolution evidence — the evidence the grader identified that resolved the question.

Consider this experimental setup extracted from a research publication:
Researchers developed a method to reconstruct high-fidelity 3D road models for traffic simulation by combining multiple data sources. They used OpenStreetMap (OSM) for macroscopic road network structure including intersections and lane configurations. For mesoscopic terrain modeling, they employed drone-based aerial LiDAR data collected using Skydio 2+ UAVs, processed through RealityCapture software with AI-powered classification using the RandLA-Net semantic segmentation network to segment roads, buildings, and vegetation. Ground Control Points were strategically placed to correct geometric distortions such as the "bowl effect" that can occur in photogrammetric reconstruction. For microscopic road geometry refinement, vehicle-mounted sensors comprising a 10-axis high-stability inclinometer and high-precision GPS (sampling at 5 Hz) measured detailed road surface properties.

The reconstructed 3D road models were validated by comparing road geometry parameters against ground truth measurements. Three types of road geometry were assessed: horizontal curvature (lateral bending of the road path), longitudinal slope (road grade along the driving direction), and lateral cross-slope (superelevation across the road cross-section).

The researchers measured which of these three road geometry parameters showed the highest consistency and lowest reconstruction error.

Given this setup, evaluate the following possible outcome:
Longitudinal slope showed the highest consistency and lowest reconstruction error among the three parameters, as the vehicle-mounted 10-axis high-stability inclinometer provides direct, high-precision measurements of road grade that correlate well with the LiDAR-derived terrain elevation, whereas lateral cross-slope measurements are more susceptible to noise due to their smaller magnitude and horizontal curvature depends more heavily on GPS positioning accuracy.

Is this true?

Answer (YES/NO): NO